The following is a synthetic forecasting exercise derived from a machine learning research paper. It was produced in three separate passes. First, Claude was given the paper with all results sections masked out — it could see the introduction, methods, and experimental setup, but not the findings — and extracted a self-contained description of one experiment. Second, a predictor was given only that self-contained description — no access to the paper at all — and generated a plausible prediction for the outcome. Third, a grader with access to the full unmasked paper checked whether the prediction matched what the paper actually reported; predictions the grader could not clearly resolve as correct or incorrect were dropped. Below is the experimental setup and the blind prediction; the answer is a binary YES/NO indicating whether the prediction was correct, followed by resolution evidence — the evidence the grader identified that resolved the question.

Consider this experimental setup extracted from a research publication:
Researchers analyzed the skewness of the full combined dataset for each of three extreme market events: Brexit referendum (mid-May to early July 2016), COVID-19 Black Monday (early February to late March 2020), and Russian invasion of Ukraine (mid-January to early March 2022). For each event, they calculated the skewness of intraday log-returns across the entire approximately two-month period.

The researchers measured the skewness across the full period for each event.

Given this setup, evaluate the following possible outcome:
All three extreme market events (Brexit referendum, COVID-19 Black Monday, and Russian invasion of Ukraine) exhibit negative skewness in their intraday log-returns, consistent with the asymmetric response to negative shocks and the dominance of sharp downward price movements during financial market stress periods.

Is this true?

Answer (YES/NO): NO